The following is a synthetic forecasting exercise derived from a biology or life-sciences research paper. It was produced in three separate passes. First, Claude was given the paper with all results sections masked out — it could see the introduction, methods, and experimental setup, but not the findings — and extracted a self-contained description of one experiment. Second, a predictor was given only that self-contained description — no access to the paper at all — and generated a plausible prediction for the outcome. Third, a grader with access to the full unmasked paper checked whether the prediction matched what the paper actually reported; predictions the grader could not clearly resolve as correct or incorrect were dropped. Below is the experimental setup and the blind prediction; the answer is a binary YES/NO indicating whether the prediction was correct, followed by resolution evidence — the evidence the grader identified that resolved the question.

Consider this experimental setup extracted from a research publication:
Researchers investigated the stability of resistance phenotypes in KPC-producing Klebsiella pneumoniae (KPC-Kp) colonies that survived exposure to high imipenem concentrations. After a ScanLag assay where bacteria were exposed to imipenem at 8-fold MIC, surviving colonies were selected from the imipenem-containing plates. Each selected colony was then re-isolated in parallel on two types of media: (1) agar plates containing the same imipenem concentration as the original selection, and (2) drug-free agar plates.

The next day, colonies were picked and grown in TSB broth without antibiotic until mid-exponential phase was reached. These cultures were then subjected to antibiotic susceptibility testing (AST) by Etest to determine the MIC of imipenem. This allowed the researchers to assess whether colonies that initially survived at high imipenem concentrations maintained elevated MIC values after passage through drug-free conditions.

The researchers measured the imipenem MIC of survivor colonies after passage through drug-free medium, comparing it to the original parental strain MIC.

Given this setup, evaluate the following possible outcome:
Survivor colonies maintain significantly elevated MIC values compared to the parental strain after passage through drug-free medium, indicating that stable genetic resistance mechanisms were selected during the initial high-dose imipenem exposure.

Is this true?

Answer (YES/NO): NO